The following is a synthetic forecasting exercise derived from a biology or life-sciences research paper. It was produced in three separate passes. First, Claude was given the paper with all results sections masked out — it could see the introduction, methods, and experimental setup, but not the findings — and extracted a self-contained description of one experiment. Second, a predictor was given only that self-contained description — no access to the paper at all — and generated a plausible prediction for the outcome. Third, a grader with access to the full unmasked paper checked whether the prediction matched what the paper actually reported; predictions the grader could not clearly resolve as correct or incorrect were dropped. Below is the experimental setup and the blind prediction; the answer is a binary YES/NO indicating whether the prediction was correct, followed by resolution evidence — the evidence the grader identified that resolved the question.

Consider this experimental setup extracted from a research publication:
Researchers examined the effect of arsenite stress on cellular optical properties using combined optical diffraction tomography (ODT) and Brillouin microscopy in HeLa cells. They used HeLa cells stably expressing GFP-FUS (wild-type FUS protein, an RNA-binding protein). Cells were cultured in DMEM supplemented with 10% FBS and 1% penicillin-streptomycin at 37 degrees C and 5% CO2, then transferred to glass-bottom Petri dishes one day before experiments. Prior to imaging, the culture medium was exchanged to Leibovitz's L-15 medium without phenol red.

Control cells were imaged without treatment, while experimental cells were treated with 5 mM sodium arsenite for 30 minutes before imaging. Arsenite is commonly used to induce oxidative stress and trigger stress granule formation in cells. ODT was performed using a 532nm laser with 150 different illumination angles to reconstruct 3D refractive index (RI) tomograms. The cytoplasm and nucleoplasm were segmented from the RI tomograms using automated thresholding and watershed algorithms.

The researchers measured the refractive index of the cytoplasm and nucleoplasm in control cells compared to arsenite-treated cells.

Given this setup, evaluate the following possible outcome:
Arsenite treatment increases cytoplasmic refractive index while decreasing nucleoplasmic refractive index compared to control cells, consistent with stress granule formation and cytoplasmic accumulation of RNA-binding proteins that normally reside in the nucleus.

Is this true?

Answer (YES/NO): NO